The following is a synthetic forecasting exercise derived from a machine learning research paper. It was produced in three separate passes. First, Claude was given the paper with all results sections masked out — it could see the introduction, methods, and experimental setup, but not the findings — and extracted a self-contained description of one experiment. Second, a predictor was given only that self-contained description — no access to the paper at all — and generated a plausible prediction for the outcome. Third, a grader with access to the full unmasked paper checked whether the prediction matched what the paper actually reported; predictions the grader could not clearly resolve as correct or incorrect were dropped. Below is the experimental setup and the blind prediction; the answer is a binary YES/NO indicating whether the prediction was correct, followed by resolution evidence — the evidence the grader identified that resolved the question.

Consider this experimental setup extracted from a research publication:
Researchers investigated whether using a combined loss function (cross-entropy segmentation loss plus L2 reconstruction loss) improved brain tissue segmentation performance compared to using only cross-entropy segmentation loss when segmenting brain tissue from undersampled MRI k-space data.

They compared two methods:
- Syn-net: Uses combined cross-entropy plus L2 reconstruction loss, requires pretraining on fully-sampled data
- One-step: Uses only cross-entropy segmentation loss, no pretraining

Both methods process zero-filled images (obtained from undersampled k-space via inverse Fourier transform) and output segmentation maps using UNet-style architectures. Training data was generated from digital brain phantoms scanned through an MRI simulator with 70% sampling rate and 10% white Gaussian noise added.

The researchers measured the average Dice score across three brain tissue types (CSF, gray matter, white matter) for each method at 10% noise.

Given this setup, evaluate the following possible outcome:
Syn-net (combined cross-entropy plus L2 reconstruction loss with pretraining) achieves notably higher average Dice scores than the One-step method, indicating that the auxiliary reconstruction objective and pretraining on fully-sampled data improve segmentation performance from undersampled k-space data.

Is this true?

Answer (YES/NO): NO